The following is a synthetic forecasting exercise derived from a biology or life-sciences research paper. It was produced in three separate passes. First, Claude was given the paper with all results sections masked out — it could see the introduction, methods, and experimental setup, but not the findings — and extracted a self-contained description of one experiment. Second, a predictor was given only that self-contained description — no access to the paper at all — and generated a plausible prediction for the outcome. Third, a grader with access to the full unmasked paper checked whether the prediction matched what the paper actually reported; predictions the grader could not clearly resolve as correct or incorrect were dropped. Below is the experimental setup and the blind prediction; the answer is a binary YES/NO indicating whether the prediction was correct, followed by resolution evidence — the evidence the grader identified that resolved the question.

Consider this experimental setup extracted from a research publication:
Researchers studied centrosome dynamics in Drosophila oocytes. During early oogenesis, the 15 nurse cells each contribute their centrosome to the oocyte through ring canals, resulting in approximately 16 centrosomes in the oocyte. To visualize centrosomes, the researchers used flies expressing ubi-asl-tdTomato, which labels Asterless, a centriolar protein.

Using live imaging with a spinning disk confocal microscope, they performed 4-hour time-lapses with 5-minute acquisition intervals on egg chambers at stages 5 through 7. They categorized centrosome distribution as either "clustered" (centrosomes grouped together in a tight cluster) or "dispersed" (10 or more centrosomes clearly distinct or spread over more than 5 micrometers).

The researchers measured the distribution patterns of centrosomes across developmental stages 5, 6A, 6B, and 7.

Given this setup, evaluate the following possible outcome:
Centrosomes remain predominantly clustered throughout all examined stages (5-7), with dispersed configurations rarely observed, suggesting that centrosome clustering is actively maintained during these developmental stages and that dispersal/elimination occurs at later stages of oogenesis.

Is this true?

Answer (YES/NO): NO